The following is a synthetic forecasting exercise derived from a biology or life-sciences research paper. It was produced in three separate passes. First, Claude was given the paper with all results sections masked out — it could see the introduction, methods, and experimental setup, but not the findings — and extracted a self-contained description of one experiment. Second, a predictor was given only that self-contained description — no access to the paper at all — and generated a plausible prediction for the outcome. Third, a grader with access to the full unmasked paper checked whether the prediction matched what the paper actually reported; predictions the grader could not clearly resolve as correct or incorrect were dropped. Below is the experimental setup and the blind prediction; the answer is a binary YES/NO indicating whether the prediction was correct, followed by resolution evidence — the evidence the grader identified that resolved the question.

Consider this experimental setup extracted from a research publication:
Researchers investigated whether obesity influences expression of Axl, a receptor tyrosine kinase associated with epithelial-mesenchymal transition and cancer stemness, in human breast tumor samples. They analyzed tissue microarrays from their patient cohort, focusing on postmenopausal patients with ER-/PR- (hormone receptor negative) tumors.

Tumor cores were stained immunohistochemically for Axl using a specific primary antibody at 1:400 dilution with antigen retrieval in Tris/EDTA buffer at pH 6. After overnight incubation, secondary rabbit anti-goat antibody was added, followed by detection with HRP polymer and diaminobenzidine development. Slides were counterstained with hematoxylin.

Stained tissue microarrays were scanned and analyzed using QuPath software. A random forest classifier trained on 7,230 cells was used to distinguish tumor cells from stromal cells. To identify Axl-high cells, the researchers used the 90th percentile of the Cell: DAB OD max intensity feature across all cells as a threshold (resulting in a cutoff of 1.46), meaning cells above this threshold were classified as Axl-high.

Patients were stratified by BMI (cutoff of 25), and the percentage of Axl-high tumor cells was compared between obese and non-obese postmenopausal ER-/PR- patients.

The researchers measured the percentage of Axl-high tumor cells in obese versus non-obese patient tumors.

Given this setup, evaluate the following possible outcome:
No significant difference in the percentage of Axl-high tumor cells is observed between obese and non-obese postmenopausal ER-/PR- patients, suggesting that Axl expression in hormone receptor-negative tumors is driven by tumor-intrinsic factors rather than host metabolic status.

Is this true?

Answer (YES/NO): NO